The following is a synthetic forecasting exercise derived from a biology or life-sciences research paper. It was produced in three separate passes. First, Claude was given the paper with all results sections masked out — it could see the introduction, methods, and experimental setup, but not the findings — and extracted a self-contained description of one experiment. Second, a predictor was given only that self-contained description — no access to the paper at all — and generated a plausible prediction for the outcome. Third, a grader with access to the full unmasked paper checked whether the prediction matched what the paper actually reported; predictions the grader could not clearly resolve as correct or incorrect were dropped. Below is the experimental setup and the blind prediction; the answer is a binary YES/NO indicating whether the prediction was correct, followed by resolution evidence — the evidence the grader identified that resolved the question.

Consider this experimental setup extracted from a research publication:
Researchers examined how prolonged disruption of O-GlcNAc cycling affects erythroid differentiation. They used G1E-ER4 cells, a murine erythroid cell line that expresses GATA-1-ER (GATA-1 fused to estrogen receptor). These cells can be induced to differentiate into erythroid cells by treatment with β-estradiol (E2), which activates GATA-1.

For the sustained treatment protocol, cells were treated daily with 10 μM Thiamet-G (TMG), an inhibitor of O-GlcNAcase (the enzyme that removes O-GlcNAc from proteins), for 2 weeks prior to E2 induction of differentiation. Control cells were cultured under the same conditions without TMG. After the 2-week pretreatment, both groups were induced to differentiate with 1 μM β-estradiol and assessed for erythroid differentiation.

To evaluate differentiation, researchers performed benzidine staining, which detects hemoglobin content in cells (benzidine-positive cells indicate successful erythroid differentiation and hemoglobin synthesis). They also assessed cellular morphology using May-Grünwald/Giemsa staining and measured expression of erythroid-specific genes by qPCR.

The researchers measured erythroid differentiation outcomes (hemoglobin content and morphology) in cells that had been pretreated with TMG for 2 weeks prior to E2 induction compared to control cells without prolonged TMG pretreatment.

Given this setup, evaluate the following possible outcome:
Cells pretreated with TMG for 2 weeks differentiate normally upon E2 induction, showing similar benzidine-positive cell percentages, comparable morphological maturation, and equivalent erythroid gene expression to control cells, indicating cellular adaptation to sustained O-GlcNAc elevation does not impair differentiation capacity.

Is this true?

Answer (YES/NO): NO